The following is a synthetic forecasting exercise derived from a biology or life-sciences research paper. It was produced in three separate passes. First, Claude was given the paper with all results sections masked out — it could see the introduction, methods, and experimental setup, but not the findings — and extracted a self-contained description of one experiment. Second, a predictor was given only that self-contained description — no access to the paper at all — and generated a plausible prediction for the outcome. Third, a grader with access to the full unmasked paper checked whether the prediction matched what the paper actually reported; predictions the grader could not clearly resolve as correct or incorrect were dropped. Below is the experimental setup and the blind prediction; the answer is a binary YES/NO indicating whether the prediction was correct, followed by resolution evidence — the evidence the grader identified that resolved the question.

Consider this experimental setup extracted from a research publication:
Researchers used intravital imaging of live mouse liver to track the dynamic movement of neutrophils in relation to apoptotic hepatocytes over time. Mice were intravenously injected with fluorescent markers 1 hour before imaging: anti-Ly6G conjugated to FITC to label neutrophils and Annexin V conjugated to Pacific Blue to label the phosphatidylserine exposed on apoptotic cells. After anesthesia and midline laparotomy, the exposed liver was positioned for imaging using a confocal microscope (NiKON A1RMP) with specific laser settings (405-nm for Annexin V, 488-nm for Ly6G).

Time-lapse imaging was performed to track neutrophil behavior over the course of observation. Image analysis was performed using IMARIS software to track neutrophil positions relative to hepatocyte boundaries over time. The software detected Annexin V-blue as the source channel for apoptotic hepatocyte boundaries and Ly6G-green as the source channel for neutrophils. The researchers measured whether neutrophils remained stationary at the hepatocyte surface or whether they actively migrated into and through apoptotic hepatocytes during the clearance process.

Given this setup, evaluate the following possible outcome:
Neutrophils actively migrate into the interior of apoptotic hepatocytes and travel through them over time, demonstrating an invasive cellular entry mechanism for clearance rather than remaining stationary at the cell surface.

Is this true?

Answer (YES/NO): YES